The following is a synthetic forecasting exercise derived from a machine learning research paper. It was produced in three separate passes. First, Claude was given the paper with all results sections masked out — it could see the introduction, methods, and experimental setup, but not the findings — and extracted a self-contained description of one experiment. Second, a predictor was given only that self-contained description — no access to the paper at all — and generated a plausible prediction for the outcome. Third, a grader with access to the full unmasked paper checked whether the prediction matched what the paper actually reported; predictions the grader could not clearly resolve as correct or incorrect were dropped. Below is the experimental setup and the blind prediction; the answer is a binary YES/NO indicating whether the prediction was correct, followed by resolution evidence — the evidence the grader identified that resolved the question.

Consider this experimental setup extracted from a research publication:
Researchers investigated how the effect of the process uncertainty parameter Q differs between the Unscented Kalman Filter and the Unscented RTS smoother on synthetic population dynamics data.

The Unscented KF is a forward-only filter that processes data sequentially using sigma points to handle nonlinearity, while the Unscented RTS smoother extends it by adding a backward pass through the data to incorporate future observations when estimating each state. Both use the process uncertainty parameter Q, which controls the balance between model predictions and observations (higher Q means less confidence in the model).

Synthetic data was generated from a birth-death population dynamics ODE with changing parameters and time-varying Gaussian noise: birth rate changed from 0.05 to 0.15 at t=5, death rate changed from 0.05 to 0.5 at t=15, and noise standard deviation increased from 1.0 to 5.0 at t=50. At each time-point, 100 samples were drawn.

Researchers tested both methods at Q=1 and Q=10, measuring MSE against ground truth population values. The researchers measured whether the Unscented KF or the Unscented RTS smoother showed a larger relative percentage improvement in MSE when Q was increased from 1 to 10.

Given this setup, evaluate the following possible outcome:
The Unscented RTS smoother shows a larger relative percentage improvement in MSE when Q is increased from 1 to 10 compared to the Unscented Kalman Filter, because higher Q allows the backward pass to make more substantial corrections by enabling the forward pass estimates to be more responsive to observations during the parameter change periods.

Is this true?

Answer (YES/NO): NO